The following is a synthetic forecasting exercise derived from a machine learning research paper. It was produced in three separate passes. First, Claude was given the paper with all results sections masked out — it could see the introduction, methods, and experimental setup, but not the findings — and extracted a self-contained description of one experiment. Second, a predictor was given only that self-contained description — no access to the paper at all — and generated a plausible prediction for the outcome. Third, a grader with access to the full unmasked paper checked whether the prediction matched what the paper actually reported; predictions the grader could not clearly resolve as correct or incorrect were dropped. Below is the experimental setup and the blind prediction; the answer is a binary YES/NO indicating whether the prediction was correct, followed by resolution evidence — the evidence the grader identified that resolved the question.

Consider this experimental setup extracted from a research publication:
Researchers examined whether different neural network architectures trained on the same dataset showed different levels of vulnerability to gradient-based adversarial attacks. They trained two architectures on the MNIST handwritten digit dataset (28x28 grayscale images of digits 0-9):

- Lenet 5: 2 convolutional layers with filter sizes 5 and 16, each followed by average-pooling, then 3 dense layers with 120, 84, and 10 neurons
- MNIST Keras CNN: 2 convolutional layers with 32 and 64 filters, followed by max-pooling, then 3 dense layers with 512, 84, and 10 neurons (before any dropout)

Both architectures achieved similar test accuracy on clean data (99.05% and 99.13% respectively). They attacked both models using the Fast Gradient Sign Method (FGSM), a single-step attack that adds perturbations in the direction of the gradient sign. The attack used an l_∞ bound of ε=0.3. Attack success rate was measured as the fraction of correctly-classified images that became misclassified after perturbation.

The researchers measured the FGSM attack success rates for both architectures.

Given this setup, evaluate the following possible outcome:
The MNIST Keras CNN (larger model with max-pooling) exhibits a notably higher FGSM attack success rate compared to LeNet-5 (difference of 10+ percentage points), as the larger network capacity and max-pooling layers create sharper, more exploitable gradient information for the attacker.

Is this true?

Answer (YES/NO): NO